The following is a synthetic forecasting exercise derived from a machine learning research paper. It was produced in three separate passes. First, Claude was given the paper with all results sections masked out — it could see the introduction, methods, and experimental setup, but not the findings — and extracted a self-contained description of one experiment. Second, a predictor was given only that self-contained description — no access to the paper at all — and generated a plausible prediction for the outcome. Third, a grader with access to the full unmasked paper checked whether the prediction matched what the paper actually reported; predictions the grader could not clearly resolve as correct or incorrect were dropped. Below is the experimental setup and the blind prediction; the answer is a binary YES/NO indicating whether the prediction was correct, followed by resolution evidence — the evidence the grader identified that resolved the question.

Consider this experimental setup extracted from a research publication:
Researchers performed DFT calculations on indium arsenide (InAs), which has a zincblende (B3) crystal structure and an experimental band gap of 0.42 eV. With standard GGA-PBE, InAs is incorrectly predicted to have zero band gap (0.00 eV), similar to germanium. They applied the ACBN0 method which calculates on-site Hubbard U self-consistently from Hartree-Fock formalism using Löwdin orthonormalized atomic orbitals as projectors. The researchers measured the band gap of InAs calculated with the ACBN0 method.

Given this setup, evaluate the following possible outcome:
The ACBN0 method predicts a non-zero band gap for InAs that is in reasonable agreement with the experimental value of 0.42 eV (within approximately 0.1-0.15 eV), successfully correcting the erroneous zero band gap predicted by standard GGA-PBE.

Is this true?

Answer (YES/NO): NO